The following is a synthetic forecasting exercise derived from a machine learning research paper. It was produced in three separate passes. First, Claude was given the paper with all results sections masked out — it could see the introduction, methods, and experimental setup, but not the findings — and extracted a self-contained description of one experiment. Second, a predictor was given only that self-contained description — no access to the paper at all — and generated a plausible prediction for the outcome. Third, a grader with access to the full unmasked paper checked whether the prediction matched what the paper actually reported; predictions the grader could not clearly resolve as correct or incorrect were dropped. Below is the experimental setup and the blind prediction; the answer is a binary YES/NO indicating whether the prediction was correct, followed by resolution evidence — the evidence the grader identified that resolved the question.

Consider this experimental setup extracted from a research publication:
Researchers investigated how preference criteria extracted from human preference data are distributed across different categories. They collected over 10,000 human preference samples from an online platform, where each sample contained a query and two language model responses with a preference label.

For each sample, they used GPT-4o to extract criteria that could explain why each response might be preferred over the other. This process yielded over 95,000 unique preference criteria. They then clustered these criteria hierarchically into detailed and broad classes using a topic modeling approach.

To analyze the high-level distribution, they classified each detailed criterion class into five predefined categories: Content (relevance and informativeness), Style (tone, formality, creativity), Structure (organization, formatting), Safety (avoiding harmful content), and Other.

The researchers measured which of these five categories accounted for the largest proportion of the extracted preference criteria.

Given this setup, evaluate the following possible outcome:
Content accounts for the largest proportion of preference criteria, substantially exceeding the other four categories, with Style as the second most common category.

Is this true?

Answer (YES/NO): YES